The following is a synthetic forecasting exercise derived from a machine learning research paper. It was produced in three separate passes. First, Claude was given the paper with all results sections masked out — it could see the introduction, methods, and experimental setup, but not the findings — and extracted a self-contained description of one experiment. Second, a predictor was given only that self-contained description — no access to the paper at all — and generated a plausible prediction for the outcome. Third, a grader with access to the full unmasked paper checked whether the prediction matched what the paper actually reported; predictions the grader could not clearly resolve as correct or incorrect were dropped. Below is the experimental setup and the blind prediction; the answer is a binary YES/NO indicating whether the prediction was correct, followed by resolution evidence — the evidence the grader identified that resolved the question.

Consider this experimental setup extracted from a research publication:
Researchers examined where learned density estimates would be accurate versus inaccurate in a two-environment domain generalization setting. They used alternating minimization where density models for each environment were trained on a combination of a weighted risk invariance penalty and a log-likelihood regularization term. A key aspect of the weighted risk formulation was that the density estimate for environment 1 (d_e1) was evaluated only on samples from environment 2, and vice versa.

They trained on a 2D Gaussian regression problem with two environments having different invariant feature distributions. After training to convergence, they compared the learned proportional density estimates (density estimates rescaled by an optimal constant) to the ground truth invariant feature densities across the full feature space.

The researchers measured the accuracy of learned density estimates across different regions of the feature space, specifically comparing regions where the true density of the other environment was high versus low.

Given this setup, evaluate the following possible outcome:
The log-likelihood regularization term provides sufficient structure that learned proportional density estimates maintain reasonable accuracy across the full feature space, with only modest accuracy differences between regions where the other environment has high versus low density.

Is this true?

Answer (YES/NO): NO